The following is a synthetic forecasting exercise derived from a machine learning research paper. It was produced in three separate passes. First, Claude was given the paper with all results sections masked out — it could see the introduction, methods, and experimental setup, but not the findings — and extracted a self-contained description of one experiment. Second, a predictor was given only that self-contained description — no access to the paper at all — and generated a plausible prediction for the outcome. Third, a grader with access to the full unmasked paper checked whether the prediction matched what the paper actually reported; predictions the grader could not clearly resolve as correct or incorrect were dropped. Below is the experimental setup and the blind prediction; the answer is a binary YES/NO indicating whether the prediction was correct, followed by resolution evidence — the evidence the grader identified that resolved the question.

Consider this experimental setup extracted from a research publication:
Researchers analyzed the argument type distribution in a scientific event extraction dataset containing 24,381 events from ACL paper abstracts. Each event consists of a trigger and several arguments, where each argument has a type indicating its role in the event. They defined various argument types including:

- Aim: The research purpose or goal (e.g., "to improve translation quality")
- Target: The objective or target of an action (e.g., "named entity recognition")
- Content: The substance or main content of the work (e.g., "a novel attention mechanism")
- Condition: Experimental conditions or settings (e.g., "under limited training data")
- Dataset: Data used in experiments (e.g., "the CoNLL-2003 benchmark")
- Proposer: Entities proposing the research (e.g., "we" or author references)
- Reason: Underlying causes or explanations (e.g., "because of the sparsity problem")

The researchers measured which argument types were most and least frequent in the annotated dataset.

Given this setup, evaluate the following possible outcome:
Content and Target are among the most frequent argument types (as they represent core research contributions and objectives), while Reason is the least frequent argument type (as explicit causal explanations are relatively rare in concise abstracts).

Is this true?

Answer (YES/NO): YES